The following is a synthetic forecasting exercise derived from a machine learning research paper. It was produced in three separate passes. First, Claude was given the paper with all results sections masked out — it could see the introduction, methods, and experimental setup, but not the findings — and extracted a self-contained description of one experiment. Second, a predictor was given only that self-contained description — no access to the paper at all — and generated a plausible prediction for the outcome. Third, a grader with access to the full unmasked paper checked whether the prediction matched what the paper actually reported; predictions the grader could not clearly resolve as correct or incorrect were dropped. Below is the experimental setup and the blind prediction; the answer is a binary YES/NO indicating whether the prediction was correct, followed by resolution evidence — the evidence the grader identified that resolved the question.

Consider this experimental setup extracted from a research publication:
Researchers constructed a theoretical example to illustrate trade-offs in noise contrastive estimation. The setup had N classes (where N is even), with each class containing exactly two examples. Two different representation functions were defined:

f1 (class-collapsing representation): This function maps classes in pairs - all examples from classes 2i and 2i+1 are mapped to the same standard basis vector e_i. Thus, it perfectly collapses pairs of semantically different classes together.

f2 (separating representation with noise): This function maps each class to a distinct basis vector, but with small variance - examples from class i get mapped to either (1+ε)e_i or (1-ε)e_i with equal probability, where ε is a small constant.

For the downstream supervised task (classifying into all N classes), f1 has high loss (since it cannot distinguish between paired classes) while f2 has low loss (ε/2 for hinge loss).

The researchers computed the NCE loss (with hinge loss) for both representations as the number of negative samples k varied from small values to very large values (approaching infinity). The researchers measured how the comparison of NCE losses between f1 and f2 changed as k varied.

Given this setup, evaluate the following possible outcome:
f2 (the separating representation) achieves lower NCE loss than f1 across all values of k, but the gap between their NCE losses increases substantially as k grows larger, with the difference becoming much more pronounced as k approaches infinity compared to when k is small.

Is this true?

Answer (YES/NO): NO